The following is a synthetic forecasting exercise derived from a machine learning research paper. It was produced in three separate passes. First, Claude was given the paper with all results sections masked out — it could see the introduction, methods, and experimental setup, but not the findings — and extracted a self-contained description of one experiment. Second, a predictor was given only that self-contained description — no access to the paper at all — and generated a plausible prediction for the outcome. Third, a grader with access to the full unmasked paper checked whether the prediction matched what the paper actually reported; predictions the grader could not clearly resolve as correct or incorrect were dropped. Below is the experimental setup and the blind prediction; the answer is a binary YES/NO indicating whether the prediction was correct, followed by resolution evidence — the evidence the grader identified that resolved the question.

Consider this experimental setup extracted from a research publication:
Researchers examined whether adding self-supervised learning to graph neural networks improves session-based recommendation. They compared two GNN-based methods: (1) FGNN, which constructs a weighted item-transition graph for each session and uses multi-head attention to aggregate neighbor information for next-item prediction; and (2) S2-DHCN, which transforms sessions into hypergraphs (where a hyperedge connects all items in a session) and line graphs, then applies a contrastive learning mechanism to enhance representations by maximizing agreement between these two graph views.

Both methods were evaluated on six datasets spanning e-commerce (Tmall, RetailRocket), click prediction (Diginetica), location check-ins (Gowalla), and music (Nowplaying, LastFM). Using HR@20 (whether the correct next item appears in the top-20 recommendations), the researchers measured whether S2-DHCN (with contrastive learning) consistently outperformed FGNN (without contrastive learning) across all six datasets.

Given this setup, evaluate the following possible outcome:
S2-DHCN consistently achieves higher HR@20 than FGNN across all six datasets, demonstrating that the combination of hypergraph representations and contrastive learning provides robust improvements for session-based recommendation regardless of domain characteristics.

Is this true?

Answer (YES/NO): YES